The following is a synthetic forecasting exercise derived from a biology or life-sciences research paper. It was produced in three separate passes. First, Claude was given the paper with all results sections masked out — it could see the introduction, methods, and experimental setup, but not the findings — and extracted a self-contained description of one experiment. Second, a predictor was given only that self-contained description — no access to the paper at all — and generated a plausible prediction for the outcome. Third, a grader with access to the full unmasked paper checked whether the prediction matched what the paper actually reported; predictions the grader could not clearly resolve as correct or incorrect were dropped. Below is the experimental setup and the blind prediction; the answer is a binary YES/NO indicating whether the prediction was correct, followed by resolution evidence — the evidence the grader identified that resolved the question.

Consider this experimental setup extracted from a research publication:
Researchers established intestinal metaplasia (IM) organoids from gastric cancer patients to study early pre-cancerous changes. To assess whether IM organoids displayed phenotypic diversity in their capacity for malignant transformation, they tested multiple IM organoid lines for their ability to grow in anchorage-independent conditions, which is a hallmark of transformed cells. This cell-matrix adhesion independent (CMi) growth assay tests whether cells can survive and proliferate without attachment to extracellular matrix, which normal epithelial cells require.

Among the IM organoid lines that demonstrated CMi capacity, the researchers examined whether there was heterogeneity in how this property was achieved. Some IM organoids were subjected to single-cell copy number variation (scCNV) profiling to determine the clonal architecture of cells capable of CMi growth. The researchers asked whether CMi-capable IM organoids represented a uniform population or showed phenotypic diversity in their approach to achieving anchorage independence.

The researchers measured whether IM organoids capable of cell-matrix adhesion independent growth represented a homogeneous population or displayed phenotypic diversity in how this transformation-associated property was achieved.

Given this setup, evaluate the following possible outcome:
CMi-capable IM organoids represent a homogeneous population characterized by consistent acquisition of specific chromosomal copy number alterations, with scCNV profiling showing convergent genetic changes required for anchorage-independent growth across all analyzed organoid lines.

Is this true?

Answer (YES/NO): NO